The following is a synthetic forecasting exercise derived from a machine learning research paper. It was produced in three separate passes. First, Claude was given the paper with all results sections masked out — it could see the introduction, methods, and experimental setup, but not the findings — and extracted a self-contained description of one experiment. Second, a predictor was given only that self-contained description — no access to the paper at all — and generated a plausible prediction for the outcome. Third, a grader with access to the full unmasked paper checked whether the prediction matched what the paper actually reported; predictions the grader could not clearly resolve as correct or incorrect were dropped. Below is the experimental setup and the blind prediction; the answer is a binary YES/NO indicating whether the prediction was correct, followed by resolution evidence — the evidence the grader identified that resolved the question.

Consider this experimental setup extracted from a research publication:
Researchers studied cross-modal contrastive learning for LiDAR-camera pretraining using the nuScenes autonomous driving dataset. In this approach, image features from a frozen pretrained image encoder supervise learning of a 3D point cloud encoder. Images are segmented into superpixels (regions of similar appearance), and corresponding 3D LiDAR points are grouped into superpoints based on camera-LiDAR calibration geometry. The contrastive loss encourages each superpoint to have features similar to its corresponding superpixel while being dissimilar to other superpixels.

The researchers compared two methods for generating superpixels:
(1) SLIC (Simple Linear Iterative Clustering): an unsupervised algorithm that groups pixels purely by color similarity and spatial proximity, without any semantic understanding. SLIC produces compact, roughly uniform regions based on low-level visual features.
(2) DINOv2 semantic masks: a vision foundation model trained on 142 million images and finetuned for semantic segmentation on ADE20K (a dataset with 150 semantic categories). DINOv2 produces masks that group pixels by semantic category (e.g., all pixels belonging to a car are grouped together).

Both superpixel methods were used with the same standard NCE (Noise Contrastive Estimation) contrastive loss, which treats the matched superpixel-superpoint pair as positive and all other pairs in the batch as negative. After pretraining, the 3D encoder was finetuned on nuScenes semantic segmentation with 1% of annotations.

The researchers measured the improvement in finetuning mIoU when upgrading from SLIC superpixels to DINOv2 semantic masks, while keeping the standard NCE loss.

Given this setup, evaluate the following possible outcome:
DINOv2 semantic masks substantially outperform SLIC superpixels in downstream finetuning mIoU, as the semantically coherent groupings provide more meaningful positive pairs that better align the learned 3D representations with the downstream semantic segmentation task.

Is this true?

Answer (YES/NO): NO